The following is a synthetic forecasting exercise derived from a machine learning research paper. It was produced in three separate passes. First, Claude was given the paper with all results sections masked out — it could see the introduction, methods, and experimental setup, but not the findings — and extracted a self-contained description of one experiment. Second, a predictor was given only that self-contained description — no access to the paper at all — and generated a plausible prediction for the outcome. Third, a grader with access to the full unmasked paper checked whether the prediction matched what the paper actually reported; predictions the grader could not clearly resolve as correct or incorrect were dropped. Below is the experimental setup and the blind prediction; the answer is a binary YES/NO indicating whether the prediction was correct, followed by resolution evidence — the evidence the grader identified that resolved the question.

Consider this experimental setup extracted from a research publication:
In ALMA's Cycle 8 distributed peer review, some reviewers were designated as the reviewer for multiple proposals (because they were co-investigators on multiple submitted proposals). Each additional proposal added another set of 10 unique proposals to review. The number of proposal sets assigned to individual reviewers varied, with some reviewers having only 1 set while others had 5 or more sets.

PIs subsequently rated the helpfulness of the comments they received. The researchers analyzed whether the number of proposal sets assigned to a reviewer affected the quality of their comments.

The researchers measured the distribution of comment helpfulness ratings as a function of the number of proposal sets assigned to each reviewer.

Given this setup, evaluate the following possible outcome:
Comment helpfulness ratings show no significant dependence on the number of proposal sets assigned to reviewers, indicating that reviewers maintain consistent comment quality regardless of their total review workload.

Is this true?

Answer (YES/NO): NO